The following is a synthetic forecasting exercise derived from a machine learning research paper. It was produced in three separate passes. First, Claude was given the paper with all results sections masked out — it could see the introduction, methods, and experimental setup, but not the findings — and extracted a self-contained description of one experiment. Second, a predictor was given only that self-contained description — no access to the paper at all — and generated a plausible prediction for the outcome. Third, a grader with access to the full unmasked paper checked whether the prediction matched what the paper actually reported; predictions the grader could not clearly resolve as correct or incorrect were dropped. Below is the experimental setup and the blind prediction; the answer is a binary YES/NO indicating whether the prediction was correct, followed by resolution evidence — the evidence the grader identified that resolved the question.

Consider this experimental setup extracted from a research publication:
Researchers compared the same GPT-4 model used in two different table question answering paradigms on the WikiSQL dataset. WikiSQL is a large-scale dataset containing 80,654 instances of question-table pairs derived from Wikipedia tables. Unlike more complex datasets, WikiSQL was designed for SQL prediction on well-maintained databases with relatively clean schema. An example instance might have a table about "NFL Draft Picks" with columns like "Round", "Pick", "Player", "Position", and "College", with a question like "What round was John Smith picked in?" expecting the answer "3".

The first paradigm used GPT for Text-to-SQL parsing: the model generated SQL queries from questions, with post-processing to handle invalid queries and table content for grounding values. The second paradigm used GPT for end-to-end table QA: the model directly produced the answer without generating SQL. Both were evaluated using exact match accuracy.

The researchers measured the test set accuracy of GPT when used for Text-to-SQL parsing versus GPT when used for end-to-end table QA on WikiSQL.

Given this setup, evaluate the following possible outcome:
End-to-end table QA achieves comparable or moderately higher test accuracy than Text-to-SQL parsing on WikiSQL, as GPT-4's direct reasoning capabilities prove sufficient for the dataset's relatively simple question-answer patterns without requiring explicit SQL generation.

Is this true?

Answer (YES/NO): NO